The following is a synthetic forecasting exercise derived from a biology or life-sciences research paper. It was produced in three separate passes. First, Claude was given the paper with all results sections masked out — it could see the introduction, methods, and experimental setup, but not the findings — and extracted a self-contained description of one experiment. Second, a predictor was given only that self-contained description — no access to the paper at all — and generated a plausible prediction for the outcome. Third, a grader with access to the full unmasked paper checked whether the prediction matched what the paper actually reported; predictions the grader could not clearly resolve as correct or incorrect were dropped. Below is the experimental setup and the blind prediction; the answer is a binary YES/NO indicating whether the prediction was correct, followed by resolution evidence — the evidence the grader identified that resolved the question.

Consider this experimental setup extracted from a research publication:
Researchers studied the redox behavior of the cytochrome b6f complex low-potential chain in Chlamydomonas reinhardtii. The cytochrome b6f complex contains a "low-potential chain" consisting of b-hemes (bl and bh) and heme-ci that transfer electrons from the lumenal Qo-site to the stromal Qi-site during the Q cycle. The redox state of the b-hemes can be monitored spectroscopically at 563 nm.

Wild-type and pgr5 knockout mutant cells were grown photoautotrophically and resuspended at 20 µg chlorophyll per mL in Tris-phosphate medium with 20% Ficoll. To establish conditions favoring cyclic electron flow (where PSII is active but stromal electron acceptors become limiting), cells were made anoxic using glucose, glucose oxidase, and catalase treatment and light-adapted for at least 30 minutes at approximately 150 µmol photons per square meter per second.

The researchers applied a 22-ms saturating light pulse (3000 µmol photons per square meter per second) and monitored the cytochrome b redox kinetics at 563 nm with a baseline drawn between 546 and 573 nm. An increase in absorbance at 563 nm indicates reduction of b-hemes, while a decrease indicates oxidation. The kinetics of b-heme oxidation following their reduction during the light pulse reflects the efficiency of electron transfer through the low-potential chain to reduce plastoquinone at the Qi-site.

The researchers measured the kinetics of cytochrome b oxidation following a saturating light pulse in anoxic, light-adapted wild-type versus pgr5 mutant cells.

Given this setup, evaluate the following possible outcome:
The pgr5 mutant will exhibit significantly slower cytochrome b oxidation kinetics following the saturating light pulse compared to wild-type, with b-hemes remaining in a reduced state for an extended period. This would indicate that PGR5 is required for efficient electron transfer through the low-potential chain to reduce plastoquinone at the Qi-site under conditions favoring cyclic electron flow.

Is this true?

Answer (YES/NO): YES